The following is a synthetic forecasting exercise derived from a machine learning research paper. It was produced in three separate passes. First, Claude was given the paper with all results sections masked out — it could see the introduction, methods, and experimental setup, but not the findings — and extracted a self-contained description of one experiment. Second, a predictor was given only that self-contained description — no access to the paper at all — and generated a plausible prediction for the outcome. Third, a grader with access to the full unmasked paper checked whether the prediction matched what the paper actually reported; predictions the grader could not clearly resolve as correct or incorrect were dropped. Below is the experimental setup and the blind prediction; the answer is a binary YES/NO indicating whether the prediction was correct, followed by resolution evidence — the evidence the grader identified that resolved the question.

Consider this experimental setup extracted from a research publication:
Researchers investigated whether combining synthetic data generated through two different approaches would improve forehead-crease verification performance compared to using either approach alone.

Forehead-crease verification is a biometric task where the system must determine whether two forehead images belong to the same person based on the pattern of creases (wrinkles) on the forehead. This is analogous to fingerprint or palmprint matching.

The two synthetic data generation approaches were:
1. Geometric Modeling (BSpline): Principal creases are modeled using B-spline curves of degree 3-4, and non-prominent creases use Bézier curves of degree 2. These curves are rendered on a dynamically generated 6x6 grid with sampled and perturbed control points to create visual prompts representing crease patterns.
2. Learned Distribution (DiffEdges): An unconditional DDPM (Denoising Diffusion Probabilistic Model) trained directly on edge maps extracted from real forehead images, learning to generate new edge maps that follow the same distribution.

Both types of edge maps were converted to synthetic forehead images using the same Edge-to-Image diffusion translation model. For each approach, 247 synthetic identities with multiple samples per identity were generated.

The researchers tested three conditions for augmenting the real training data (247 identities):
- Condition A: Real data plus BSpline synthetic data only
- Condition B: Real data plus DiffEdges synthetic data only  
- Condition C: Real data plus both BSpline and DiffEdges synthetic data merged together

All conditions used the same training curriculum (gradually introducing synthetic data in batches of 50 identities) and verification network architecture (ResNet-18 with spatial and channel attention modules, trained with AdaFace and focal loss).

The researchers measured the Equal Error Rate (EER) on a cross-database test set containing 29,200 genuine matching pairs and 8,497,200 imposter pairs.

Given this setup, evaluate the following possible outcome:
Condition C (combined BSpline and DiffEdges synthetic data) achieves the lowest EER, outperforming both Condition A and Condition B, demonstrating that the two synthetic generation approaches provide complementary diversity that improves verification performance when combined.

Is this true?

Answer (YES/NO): NO